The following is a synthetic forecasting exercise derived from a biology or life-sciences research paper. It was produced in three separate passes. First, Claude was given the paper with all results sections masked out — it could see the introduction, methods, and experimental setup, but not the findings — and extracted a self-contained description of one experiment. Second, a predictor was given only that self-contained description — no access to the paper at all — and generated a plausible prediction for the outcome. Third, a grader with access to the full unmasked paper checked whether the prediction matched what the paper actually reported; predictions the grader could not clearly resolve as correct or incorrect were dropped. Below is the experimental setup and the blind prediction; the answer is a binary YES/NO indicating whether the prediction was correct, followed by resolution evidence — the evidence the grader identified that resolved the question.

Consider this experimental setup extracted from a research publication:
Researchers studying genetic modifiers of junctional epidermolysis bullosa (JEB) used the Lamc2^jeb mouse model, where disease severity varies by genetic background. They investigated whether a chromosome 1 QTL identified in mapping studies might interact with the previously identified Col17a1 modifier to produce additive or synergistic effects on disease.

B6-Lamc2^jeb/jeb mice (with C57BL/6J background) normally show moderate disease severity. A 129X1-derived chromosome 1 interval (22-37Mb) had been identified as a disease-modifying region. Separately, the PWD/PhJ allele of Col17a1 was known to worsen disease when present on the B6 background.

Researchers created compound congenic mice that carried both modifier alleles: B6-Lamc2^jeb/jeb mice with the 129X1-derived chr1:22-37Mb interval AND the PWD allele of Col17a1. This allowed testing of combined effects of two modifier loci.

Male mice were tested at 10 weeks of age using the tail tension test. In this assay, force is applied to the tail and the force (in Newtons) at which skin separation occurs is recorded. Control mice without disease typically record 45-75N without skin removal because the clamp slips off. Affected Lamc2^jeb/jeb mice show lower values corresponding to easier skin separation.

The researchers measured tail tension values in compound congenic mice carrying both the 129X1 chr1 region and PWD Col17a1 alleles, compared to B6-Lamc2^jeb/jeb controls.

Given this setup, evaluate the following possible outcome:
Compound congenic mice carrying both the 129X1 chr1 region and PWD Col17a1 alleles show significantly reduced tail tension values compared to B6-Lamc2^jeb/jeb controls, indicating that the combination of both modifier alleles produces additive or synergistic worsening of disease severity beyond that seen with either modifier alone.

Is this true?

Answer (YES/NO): NO